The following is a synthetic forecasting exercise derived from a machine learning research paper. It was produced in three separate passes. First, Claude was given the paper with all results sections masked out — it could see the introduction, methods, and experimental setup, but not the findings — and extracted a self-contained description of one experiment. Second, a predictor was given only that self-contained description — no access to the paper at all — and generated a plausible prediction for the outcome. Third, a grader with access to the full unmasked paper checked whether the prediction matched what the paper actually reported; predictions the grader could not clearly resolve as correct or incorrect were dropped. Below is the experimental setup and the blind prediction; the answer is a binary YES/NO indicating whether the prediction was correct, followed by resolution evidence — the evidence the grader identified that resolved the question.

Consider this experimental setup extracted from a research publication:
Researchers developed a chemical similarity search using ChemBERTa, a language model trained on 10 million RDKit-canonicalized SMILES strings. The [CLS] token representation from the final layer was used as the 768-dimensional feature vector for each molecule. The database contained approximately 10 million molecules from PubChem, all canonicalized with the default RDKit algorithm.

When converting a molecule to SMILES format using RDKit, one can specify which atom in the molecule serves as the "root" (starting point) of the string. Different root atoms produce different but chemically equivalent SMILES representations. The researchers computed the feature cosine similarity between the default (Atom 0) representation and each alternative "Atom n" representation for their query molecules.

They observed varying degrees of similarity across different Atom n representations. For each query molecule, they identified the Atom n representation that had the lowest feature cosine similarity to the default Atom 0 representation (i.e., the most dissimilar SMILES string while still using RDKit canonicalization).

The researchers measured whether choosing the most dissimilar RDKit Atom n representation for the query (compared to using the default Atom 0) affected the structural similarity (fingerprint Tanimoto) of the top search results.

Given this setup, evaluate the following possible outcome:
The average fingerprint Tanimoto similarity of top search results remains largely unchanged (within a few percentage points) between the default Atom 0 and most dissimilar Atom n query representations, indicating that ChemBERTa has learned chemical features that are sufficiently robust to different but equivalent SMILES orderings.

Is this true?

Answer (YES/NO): NO